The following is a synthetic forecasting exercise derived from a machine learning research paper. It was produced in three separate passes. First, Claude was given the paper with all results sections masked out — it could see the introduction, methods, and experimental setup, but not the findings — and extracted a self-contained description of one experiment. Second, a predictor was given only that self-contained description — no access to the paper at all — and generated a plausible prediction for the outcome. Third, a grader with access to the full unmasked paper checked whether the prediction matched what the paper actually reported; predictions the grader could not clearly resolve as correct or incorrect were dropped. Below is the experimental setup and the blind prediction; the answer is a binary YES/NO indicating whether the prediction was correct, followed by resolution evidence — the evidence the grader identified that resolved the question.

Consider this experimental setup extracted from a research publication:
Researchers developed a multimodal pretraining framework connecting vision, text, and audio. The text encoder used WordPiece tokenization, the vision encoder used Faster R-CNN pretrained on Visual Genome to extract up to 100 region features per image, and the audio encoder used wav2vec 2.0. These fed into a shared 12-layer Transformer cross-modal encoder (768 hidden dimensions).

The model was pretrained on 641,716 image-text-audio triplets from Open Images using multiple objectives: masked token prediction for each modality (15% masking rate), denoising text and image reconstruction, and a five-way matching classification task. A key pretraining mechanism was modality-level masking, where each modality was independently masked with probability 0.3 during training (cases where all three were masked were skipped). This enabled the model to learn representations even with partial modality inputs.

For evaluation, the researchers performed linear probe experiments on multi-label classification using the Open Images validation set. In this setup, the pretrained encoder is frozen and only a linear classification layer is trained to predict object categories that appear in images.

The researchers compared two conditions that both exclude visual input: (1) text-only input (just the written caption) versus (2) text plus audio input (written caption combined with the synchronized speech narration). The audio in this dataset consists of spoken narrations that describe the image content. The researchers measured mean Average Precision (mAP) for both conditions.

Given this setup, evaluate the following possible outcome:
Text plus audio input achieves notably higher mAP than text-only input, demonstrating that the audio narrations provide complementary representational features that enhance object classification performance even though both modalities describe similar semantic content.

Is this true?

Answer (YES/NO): YES